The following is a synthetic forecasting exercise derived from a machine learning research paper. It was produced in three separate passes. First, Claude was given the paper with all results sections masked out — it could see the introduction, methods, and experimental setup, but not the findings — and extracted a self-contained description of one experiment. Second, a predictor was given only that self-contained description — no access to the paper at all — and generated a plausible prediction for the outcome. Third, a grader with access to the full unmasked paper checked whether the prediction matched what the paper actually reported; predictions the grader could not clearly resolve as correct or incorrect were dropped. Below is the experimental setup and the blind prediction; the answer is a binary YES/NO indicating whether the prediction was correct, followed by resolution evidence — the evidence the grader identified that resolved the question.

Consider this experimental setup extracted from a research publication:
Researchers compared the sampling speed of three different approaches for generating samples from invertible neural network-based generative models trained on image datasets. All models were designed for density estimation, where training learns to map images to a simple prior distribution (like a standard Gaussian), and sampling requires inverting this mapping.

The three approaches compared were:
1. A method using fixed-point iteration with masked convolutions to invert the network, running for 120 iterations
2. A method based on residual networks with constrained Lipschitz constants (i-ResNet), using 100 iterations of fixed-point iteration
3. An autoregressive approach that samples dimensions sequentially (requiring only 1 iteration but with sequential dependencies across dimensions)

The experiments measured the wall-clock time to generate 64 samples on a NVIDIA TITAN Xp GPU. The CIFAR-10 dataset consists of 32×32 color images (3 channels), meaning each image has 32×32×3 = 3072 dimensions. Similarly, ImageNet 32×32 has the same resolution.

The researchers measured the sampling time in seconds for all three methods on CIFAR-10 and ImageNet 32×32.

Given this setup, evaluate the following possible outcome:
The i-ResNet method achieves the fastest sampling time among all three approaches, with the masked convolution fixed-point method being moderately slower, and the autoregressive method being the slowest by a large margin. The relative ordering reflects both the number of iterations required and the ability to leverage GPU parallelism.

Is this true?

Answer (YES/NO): YES